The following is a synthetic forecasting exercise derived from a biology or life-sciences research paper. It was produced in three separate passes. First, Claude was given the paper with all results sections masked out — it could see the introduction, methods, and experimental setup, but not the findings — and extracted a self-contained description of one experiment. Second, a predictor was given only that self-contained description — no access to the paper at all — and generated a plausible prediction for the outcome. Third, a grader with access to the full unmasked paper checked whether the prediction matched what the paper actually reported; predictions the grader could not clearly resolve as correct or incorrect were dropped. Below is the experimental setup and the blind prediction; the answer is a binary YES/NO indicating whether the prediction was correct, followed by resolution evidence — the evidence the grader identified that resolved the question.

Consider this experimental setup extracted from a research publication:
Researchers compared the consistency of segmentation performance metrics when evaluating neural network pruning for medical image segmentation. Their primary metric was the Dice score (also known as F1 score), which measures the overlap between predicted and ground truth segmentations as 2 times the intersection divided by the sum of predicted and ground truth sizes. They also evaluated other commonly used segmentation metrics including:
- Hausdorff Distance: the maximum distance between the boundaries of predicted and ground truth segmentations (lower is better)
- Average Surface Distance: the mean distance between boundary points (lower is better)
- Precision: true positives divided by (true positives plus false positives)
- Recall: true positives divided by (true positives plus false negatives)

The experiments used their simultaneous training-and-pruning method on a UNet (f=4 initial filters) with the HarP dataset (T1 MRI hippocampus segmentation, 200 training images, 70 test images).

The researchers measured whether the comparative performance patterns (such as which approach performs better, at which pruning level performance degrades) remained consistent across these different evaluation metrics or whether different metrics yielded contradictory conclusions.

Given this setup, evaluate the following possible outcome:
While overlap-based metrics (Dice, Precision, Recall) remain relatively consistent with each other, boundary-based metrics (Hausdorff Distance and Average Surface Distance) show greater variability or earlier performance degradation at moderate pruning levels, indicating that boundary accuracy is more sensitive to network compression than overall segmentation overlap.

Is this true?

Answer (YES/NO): NO